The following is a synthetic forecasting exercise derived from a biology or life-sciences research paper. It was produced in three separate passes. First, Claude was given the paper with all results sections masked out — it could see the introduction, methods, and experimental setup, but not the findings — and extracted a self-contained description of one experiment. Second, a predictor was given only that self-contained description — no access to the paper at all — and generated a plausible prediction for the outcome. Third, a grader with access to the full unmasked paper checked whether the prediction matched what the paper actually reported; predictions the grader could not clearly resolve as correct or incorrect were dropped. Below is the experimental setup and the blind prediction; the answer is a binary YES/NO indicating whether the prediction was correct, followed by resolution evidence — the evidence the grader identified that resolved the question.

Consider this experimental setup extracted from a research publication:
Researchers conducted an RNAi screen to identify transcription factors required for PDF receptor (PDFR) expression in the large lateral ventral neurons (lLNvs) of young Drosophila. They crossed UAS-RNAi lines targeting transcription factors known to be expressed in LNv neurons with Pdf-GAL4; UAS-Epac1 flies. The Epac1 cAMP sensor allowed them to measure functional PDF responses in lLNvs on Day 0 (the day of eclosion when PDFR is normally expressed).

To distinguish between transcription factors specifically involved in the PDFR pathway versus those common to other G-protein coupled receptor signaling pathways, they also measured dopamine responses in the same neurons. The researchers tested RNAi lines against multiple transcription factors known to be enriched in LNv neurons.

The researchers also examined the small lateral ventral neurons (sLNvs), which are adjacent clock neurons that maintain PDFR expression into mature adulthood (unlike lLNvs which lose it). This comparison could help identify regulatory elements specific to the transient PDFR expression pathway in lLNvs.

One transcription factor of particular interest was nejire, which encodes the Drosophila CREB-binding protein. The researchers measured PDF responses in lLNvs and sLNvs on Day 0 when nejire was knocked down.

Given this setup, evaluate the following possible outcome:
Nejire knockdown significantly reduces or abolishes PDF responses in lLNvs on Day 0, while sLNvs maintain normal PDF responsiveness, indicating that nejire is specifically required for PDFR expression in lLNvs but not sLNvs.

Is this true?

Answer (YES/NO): YES